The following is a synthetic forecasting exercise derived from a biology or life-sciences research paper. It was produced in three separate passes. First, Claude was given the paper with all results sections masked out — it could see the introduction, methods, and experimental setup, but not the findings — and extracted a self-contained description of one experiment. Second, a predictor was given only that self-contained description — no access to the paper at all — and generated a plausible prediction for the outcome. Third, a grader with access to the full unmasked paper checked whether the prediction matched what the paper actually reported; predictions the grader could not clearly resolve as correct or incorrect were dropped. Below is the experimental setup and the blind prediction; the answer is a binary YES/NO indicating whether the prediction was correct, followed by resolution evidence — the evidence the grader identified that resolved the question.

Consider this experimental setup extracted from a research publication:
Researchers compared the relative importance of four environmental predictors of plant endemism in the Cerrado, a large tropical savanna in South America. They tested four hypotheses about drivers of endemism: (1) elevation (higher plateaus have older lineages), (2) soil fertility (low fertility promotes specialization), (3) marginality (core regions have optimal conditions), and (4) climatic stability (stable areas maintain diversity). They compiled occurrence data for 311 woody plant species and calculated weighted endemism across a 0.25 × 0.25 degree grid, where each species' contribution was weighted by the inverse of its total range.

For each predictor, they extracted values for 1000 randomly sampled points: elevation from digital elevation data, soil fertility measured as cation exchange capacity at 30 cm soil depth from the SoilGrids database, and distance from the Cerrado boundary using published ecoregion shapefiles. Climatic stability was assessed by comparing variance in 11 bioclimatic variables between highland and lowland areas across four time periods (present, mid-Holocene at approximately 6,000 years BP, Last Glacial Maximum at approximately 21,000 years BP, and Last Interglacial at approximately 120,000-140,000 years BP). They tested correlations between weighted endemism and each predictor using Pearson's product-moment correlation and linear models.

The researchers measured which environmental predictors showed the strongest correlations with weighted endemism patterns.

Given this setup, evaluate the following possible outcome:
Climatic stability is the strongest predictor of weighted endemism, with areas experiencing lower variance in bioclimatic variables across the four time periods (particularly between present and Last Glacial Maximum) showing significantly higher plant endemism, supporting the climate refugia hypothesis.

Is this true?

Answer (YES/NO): NO